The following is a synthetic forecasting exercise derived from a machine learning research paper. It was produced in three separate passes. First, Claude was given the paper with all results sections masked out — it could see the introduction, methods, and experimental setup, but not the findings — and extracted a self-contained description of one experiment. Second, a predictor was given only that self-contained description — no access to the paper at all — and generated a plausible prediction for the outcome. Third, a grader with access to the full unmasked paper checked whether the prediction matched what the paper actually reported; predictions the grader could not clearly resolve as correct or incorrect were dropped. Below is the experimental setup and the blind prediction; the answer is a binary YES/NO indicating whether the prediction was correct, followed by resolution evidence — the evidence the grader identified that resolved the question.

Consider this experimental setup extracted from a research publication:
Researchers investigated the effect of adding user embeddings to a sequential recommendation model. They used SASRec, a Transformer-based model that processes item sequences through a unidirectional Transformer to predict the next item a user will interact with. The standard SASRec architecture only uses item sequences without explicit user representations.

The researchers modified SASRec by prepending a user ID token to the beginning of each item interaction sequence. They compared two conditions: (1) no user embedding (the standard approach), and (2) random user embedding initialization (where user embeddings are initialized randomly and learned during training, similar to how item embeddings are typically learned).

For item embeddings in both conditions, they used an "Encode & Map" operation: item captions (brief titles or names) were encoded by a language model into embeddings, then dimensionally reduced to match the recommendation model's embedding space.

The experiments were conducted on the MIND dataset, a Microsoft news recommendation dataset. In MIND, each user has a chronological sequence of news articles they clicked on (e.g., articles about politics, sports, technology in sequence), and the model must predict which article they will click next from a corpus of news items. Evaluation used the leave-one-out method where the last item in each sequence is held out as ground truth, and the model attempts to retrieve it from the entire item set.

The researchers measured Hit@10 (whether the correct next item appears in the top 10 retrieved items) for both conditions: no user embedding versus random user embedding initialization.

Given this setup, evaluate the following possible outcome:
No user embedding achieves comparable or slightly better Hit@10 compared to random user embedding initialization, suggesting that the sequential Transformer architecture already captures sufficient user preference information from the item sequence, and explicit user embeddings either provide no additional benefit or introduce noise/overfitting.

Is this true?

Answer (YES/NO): YES